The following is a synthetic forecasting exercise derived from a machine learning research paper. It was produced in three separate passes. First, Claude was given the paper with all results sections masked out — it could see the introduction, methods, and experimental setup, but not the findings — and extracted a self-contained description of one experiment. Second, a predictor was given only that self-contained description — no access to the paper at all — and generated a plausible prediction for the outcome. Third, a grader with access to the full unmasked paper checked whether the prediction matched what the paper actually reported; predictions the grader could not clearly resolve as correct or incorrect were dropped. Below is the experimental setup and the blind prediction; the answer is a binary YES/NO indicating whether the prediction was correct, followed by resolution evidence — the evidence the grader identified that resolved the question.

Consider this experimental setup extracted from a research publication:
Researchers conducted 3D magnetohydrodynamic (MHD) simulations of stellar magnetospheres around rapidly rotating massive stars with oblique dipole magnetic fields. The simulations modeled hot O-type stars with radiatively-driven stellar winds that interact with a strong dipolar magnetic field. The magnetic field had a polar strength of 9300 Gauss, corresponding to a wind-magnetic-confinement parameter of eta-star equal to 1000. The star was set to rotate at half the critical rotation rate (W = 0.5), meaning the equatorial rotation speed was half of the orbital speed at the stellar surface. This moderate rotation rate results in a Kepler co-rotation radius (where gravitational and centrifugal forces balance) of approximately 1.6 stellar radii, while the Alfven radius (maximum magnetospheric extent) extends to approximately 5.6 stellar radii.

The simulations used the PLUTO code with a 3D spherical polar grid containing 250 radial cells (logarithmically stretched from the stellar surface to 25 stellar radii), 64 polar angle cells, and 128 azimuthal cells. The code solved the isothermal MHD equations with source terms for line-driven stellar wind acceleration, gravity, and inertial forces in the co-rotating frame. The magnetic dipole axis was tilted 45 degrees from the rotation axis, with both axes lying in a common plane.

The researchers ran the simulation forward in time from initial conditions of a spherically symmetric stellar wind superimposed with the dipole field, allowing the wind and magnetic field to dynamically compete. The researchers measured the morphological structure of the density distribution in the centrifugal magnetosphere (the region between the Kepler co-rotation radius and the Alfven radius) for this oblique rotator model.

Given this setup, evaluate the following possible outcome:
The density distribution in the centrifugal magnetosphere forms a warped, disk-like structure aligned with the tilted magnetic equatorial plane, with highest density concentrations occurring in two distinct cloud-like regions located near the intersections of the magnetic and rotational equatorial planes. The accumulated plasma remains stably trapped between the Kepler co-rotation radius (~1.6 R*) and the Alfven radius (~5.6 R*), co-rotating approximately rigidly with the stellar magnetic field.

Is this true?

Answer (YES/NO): NO